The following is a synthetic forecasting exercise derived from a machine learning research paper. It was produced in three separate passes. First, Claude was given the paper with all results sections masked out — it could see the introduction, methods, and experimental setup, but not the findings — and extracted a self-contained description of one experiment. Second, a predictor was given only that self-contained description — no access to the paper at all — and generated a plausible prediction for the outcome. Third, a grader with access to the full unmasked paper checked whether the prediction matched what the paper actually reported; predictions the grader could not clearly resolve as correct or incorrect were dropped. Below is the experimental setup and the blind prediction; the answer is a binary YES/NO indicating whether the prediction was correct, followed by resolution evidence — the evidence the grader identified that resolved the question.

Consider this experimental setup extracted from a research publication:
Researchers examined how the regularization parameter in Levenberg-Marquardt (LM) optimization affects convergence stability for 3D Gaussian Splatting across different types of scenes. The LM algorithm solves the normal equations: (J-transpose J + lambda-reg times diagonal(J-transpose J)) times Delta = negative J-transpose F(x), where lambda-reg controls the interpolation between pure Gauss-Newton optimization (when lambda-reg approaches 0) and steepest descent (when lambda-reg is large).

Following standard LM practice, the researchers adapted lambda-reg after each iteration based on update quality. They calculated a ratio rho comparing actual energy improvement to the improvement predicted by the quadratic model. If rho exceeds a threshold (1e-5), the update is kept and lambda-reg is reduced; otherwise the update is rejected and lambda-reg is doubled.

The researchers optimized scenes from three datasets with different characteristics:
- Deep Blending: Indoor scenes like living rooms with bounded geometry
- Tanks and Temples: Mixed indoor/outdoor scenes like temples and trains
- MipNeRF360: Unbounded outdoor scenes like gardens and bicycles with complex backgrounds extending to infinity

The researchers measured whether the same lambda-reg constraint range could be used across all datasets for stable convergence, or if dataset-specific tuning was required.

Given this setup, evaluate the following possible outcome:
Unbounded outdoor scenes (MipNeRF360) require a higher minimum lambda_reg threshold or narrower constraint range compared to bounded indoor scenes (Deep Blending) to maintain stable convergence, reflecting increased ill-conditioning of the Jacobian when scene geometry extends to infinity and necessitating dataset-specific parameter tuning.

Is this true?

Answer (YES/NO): YES